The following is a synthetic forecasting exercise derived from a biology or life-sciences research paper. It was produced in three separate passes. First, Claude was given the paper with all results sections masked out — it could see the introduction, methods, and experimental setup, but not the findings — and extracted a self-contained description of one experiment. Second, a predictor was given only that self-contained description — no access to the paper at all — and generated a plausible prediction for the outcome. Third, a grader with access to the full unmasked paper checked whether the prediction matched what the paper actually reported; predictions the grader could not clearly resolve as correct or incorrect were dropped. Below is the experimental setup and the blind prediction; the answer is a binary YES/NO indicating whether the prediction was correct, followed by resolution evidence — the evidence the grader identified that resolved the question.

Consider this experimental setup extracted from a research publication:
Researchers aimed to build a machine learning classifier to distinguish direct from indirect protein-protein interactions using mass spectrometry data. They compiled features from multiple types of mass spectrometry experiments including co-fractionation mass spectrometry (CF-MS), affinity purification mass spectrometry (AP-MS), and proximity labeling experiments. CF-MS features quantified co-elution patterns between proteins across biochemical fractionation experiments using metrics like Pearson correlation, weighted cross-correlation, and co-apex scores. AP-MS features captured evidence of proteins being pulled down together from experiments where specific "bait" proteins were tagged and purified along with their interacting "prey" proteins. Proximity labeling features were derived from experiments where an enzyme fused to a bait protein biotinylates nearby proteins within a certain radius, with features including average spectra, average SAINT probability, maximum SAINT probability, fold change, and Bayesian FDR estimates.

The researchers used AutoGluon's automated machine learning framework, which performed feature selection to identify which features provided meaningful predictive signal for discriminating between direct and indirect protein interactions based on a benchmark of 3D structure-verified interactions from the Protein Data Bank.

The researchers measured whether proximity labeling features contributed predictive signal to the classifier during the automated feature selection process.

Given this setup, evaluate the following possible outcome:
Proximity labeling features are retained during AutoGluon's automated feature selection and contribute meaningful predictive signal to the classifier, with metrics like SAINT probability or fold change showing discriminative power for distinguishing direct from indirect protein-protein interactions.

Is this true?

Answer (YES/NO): NO